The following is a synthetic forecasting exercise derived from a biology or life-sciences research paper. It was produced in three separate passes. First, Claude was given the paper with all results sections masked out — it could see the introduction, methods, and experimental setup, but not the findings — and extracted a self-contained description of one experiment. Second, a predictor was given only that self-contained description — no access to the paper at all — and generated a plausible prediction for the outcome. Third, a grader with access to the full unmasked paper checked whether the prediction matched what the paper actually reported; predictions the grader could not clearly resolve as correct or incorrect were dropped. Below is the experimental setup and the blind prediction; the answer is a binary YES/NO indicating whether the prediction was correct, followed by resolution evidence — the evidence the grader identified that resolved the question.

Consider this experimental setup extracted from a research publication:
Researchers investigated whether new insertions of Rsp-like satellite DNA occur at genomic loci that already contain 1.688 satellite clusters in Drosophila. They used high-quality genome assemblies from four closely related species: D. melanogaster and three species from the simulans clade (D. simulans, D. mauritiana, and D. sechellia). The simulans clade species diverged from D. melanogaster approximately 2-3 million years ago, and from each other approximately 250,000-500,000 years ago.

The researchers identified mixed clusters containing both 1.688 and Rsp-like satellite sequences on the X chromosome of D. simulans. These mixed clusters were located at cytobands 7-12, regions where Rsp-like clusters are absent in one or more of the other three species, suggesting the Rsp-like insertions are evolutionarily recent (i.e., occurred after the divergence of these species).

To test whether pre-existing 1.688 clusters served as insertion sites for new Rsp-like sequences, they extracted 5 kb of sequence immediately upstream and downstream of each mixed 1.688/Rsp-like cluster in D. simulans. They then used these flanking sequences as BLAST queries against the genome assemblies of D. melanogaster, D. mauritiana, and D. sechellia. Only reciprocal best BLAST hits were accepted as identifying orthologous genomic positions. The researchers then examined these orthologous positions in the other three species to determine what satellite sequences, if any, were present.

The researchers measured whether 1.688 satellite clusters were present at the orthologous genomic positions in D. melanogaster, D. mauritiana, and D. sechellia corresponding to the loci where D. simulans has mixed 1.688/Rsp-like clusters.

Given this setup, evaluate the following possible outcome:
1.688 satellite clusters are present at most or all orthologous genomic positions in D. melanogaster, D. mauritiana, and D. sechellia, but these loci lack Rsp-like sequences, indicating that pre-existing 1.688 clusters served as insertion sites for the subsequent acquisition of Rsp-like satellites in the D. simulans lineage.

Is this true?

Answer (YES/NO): YES